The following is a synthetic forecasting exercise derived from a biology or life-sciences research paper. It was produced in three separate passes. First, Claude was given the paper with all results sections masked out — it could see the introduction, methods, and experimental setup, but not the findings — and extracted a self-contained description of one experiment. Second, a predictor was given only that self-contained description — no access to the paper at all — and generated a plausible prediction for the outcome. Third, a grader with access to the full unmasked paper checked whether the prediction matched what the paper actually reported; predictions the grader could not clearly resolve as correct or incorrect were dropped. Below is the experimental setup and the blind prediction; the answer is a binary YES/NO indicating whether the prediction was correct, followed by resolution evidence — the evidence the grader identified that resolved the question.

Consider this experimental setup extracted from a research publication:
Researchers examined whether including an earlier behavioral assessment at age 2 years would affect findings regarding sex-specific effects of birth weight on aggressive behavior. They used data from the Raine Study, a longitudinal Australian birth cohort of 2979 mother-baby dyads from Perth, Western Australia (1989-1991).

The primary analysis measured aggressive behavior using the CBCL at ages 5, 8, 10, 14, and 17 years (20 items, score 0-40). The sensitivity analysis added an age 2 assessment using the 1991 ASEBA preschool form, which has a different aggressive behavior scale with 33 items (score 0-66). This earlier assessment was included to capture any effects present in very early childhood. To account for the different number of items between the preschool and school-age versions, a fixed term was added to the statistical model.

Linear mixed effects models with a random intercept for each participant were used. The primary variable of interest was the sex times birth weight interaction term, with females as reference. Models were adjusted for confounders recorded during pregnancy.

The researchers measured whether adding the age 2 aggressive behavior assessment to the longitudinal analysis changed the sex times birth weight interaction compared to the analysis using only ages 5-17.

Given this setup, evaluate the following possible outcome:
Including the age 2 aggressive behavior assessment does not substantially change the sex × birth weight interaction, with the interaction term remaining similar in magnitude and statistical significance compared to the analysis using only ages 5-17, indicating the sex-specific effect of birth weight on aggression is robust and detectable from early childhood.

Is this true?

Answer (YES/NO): NO